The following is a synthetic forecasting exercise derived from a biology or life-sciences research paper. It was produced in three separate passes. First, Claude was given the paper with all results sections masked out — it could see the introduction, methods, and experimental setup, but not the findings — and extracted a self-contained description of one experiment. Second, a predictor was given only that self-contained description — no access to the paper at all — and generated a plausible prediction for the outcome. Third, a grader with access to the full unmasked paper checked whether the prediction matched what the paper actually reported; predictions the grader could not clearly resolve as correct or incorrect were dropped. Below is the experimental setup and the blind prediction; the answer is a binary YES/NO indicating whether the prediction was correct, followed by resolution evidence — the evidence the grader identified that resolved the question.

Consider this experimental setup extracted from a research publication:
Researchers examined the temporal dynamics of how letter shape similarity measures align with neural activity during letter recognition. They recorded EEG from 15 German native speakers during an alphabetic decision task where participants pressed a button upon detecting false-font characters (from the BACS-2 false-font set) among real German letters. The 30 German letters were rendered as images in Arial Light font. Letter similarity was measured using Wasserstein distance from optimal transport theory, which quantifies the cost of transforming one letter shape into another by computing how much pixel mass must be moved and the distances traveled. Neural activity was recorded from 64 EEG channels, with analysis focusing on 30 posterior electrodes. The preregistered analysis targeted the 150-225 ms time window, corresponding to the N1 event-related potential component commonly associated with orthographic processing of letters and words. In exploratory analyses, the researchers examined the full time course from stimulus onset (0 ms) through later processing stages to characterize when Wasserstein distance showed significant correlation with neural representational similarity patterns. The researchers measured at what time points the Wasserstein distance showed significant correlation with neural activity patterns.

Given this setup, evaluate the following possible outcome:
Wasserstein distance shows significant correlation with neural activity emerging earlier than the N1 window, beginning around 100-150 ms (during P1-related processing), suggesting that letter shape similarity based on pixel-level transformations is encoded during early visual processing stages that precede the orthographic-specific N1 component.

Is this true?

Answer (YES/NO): YES